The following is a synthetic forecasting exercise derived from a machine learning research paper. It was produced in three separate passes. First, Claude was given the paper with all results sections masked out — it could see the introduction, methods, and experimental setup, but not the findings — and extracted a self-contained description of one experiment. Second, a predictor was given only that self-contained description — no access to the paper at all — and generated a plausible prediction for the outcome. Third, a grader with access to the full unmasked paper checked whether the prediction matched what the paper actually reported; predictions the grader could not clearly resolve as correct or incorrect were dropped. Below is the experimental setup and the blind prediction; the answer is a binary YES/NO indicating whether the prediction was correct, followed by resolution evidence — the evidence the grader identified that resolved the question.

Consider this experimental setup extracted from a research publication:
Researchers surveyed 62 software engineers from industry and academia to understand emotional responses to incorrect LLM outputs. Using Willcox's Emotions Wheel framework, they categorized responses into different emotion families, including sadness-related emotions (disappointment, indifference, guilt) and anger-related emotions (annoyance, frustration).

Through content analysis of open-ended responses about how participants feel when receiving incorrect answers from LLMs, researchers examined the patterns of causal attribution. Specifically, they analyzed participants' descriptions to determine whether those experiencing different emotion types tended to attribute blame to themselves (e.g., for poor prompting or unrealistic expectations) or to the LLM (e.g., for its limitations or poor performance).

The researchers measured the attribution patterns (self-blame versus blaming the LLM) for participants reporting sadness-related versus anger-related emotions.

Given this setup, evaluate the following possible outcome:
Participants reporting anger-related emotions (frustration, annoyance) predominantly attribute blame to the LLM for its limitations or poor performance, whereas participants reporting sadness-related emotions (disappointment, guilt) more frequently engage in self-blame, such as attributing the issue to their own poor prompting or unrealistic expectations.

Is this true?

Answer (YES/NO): YES